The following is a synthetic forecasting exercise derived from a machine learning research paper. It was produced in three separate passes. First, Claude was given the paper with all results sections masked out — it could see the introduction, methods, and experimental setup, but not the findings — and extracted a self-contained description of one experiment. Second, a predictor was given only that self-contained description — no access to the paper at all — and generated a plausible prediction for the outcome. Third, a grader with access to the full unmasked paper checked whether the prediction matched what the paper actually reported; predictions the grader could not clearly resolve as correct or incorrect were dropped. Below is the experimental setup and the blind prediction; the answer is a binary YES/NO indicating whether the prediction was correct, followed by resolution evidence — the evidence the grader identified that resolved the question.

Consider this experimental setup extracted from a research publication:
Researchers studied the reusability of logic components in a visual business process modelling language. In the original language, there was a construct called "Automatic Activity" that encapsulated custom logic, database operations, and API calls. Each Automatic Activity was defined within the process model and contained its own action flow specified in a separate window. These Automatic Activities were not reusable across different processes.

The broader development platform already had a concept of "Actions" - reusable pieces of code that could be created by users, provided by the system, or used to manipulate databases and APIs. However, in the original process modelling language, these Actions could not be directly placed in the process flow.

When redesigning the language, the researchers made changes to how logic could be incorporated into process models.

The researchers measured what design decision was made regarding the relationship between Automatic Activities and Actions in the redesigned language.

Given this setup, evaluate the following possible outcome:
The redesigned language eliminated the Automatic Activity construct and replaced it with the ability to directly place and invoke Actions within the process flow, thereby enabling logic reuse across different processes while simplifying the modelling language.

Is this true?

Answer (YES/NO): YES